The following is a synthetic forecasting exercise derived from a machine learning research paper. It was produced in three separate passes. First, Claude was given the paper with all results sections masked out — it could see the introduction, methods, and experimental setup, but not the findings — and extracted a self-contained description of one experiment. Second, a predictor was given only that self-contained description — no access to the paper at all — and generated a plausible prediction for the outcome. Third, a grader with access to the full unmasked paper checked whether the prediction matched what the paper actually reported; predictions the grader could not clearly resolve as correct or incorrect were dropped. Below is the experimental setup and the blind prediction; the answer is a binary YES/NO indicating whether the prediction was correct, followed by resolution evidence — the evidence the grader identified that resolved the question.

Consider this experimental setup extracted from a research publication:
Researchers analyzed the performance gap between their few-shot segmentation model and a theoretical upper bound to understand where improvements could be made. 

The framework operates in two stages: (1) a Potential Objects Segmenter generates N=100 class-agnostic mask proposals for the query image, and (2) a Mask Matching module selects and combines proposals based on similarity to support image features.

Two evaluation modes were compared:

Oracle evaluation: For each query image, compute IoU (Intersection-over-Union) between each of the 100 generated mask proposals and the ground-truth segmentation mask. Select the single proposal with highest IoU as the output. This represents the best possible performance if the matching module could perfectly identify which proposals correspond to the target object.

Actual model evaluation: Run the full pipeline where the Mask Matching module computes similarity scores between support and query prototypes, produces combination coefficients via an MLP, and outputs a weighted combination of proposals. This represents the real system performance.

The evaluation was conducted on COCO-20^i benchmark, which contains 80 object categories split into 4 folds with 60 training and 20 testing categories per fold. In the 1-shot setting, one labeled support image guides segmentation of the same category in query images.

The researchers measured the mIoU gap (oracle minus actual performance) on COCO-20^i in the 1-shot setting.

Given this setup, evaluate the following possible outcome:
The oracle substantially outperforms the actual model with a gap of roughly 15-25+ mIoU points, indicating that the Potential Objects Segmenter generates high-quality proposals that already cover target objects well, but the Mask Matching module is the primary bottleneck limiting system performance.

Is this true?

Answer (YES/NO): YES